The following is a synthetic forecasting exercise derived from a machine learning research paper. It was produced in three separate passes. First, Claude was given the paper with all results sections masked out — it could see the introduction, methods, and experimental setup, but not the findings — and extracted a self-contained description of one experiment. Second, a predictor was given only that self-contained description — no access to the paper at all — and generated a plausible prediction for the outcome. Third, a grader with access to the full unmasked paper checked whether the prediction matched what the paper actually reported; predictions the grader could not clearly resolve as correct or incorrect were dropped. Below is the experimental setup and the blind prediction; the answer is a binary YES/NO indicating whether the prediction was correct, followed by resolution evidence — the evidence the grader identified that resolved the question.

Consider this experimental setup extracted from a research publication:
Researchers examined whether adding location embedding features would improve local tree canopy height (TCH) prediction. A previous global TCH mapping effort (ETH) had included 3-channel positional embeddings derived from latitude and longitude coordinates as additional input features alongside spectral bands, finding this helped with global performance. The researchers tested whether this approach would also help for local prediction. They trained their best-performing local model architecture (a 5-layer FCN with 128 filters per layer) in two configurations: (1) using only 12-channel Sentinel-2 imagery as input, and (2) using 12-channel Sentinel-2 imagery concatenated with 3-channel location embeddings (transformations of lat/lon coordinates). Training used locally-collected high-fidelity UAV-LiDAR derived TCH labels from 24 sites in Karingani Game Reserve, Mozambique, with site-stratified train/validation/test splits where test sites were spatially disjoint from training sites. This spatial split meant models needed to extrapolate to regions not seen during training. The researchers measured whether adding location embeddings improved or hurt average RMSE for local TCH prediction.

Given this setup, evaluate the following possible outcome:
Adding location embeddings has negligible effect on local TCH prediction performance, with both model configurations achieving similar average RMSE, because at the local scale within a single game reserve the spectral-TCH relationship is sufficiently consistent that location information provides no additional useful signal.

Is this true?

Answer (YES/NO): YES